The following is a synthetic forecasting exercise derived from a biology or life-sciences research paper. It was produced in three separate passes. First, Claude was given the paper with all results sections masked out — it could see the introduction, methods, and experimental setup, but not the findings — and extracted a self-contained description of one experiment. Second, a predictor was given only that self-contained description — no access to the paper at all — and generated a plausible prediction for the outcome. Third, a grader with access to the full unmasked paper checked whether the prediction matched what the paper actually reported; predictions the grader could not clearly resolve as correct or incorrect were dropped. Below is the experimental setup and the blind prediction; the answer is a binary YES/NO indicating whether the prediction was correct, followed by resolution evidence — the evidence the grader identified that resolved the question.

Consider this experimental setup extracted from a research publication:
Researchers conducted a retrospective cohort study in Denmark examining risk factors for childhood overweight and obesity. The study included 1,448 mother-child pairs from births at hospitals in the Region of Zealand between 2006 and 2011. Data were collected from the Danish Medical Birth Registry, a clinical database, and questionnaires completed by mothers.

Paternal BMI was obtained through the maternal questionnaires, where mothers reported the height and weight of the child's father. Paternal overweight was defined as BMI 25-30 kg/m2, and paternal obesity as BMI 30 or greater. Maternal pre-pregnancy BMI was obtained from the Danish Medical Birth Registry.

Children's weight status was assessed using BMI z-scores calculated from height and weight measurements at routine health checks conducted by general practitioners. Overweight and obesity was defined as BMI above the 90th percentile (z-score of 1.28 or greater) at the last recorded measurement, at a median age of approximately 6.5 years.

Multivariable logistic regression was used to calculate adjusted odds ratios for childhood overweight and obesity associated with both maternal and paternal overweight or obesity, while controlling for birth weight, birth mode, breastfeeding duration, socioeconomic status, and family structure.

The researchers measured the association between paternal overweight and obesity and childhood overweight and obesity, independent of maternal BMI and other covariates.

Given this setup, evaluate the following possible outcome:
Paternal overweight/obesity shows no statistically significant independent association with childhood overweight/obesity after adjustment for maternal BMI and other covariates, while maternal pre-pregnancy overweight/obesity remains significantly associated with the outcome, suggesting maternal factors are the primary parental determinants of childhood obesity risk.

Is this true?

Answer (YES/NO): NO